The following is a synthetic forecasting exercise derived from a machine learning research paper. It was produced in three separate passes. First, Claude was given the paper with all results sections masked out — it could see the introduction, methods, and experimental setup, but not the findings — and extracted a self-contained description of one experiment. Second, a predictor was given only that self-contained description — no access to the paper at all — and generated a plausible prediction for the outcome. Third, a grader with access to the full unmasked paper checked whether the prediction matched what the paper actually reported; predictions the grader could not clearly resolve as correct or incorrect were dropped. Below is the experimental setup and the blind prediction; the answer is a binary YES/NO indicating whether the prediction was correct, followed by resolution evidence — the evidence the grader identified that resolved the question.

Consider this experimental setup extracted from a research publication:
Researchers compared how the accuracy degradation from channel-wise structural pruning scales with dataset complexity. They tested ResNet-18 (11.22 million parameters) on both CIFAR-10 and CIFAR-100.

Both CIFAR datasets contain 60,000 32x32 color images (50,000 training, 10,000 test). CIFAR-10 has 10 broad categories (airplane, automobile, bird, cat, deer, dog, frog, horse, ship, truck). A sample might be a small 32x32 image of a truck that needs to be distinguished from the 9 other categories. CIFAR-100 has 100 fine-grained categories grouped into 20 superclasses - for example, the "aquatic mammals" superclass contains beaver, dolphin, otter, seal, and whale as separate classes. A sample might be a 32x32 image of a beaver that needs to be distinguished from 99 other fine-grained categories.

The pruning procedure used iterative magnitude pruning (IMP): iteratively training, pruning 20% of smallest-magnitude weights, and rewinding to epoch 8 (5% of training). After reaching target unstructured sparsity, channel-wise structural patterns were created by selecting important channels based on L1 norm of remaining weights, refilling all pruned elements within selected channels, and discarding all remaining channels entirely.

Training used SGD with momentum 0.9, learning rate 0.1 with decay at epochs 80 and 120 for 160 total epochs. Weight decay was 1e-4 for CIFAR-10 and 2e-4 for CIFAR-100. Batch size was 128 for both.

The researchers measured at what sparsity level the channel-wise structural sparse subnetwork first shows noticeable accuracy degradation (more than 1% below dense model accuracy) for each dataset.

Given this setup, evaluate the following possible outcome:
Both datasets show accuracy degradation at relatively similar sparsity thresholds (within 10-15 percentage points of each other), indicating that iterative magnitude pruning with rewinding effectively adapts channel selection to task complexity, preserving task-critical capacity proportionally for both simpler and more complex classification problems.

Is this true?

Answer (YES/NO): NO